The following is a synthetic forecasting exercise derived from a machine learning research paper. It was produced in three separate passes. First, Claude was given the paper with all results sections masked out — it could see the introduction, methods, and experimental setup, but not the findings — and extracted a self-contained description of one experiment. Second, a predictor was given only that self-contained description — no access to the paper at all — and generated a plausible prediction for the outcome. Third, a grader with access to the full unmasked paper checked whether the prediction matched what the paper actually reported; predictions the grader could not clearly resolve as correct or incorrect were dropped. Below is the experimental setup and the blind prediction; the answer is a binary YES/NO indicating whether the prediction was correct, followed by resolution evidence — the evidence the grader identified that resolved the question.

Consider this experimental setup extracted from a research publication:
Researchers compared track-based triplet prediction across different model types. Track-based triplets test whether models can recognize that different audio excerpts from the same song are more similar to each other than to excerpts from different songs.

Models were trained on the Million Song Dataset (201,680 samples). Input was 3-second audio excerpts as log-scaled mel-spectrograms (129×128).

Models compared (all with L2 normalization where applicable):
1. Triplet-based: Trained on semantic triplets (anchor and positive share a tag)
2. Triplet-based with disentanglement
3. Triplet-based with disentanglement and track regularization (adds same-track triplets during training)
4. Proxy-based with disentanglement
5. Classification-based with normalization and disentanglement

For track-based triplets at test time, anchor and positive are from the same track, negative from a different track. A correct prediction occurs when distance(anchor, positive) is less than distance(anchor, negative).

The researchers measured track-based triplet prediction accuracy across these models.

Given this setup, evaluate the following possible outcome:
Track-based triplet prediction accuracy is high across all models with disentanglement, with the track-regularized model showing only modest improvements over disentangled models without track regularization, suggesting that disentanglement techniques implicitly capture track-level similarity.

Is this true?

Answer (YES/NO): NO